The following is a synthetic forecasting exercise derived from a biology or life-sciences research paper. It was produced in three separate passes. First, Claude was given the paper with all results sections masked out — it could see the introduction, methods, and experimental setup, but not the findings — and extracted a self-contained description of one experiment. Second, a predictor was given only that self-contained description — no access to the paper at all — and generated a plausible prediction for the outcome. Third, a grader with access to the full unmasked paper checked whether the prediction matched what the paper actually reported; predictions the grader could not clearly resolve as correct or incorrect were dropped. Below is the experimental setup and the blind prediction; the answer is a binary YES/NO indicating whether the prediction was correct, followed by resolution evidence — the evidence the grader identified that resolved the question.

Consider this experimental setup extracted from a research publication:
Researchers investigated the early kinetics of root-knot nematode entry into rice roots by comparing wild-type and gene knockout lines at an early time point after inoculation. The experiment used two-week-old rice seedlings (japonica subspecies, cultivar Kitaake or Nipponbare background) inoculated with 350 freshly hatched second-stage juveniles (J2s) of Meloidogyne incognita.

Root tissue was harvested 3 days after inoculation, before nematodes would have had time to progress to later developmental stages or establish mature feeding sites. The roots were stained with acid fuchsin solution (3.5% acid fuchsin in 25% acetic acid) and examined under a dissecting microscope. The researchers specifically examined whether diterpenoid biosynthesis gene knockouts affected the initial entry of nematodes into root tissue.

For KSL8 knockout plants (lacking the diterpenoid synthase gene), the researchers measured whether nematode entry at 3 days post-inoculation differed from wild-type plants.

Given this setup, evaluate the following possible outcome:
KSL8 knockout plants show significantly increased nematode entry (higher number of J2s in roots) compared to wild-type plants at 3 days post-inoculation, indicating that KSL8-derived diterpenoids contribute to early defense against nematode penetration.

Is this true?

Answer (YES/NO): YES